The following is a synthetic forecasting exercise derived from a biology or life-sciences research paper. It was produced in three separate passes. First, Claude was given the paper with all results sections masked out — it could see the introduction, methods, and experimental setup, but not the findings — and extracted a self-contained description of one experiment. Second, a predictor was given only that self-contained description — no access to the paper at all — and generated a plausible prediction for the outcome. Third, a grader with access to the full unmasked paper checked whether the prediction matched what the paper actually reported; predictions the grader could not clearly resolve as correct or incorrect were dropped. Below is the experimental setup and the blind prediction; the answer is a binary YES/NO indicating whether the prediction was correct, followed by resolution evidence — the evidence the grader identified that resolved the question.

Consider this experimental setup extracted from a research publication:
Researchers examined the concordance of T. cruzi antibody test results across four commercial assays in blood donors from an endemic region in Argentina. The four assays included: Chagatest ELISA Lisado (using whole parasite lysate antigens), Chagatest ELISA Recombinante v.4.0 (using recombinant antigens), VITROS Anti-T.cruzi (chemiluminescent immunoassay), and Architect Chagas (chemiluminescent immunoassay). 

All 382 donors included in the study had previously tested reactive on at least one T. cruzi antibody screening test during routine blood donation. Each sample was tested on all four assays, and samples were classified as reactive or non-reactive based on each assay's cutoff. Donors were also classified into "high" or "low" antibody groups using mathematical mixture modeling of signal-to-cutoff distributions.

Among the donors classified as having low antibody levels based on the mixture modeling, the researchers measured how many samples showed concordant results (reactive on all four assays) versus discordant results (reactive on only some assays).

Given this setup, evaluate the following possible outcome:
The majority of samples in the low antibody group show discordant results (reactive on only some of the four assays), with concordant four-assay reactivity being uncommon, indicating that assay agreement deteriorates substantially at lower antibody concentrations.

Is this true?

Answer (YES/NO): NO